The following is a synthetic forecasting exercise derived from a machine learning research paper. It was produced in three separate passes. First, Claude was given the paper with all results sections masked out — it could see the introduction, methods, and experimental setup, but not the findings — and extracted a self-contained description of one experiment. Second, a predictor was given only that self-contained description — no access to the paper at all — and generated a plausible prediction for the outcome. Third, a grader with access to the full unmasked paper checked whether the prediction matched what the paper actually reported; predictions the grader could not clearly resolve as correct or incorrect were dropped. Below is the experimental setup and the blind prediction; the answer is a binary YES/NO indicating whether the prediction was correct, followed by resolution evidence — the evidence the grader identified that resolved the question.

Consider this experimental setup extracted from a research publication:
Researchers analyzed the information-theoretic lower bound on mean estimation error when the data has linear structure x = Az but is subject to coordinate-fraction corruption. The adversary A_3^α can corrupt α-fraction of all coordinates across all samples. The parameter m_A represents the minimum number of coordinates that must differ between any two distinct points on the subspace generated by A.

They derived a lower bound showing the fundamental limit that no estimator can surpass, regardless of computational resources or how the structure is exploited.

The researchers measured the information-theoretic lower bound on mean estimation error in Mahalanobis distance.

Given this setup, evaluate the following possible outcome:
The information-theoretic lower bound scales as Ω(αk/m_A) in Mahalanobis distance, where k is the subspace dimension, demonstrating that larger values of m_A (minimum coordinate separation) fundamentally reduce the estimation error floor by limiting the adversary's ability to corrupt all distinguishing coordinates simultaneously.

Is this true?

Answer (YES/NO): NO